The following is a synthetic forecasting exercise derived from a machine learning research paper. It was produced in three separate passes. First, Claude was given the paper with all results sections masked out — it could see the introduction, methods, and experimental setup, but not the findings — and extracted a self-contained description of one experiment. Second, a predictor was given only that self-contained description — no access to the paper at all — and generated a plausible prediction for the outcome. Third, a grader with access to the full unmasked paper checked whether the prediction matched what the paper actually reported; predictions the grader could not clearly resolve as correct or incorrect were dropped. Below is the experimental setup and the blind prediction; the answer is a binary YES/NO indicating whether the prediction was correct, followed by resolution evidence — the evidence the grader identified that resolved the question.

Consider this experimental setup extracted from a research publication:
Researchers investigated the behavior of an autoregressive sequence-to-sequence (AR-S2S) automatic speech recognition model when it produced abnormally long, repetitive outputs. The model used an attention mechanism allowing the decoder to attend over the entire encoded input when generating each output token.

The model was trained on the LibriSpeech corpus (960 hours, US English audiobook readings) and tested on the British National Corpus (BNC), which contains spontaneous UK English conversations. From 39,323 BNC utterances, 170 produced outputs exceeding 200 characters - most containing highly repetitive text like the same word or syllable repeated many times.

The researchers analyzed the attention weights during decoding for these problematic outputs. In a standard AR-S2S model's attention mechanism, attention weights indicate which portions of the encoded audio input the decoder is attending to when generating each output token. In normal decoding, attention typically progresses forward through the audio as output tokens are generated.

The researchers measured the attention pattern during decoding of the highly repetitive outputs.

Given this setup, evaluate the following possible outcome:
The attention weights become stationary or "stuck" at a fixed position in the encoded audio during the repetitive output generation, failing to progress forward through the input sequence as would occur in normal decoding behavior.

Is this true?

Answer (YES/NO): YES